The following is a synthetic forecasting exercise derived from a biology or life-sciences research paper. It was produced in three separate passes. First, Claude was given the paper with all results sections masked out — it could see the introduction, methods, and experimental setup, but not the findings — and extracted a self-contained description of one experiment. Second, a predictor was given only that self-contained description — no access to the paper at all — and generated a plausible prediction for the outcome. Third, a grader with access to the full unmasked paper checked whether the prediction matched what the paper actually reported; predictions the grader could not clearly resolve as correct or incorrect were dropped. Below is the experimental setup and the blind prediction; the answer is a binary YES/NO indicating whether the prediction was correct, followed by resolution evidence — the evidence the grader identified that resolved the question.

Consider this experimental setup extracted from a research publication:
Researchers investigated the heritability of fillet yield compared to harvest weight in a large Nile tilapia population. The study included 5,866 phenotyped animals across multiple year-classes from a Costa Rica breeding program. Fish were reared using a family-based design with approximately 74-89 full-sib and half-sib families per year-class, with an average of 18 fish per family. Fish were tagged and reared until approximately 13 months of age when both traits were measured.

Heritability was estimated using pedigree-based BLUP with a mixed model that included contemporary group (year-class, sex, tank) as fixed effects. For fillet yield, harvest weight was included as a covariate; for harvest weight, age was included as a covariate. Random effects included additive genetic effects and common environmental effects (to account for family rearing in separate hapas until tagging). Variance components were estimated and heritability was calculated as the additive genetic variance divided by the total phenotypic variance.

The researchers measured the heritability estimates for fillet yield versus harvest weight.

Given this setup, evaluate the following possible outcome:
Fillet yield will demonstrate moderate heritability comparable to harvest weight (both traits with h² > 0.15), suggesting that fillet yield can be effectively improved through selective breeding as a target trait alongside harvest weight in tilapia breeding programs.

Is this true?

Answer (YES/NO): YES